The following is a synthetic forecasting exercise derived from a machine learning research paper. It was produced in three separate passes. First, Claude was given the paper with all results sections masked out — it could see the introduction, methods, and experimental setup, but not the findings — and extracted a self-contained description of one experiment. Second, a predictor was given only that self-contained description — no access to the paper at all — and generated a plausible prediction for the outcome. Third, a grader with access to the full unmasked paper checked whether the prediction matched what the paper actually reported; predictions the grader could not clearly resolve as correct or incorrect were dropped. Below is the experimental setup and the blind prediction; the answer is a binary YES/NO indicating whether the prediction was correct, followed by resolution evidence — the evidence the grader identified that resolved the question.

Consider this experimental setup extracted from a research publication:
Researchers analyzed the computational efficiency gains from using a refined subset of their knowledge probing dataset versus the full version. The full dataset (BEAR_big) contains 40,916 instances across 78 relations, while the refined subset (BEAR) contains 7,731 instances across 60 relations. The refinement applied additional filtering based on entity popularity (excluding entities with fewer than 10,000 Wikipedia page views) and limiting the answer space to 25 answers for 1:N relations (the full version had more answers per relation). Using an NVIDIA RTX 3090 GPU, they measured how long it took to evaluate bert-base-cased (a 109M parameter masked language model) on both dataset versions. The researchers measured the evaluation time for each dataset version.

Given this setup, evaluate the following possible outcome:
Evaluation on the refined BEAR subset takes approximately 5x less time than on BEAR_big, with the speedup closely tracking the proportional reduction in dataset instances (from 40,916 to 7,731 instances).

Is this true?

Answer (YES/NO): NO